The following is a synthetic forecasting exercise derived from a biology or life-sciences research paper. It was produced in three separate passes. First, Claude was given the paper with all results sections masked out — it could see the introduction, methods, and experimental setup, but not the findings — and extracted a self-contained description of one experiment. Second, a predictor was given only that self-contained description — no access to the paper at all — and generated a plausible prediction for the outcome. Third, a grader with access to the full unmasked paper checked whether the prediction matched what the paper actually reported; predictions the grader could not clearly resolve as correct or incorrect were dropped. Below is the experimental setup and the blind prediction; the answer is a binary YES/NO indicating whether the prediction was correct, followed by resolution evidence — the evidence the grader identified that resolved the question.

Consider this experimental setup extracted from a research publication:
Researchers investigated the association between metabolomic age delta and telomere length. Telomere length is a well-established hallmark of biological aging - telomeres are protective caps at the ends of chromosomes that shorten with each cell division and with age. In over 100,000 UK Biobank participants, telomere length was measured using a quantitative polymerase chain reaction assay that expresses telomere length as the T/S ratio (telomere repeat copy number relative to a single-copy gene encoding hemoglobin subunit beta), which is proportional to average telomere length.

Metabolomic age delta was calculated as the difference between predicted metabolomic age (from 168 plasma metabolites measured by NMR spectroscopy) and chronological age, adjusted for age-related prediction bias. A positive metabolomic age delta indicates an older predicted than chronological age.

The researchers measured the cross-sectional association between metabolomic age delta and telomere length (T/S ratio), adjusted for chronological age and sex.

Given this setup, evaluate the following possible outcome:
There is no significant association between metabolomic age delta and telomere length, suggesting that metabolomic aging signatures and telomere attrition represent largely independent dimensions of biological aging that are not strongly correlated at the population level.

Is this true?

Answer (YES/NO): NO